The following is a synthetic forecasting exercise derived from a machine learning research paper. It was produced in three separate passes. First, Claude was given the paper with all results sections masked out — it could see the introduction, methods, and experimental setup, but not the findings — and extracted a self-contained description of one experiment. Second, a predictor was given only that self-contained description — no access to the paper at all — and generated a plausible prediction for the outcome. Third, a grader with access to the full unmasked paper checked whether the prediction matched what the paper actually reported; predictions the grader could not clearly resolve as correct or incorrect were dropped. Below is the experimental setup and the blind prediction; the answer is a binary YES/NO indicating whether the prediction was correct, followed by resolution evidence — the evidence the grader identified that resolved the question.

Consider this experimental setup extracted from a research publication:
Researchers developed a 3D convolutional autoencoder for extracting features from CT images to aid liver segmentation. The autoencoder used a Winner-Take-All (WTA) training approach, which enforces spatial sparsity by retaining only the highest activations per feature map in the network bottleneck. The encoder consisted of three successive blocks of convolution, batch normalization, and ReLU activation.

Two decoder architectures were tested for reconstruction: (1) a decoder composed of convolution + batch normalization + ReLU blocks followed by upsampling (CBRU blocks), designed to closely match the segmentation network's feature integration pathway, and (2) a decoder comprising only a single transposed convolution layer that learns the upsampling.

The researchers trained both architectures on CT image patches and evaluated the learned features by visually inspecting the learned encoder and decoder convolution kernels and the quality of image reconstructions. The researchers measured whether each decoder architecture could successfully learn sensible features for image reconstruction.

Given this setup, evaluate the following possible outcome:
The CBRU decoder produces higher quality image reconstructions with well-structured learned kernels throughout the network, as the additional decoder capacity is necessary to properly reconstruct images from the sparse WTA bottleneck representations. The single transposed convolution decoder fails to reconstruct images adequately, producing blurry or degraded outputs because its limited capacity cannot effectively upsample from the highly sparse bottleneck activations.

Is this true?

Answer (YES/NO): NO